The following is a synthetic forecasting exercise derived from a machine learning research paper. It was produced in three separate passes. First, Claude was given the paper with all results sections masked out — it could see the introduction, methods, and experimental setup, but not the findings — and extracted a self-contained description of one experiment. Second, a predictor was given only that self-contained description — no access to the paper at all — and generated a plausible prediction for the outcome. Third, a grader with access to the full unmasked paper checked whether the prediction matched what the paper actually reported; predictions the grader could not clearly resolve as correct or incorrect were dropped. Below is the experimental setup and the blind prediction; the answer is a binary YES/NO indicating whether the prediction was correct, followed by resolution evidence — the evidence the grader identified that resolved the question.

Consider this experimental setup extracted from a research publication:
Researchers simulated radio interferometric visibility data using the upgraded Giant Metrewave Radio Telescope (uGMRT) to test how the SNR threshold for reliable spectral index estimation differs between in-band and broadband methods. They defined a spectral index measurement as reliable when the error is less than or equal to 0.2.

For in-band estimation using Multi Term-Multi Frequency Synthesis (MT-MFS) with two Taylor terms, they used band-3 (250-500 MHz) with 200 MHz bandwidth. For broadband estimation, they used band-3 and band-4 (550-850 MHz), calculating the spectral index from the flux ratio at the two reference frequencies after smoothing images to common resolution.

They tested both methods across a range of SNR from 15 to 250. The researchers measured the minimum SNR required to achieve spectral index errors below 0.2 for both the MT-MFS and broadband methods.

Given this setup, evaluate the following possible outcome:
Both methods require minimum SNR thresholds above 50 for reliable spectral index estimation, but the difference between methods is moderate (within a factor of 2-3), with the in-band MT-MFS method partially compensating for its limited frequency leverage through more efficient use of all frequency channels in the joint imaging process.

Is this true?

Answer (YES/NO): NO